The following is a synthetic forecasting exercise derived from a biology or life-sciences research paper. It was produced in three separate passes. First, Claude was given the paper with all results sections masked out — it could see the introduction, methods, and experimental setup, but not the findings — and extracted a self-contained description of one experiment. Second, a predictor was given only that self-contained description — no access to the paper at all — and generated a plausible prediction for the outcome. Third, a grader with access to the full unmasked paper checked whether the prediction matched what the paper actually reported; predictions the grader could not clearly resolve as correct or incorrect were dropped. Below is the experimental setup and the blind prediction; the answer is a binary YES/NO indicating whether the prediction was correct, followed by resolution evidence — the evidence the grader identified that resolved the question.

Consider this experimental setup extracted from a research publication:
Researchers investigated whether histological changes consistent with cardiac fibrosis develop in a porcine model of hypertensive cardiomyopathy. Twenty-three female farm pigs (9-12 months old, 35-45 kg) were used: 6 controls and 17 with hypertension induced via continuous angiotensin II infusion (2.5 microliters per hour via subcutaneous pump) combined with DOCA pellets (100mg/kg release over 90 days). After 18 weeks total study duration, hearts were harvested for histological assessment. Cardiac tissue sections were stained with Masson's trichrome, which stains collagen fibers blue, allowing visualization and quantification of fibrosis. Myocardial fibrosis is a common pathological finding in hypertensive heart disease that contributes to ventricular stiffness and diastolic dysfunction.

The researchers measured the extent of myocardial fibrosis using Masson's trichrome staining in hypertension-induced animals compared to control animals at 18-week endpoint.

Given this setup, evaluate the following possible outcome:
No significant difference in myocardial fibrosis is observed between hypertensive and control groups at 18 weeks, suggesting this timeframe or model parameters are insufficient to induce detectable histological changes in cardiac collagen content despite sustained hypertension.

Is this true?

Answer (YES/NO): NO